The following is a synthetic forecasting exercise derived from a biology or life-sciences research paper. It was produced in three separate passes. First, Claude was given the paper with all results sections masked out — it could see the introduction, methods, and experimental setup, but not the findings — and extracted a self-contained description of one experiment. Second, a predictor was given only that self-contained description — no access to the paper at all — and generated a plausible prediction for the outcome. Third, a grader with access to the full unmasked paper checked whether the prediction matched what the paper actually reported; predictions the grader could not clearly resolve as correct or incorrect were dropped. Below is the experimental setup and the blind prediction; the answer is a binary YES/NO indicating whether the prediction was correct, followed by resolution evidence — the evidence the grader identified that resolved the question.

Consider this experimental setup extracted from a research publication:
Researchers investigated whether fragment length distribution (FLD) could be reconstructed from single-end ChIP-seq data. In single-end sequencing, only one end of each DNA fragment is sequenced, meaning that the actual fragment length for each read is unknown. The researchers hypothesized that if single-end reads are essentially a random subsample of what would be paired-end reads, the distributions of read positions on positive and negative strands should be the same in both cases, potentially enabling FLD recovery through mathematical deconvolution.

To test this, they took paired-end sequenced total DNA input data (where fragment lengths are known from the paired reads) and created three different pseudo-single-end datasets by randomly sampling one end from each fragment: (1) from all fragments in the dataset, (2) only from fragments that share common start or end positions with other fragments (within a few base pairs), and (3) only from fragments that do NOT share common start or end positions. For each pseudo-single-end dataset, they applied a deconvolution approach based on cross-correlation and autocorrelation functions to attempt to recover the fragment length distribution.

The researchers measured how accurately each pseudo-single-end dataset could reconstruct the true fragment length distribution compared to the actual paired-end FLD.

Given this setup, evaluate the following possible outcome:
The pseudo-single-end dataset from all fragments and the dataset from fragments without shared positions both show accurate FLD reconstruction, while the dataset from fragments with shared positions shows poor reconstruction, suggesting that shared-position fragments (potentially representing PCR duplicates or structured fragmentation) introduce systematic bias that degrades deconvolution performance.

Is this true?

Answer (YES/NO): NO